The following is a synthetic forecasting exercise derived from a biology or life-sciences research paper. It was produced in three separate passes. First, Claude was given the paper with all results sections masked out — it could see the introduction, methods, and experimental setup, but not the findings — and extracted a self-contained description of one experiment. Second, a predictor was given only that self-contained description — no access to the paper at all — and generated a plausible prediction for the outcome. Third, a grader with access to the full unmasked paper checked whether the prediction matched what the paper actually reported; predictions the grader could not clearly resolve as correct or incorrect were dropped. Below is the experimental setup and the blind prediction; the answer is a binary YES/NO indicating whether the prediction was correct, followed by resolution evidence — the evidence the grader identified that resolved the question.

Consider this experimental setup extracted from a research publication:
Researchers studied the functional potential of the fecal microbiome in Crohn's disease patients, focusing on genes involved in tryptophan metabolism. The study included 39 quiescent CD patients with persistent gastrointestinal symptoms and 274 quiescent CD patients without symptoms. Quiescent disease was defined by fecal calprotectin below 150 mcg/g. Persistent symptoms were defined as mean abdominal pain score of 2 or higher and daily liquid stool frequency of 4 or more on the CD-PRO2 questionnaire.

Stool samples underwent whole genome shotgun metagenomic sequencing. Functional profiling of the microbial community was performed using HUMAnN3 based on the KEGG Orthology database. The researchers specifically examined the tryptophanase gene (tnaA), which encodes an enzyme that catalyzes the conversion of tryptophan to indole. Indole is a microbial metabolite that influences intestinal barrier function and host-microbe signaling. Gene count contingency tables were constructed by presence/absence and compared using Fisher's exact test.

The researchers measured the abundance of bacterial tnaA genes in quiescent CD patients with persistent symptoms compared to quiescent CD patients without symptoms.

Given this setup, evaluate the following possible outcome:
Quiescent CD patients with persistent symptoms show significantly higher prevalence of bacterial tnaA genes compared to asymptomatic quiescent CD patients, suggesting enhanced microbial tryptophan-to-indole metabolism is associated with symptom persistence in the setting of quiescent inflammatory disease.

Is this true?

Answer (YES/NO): NO